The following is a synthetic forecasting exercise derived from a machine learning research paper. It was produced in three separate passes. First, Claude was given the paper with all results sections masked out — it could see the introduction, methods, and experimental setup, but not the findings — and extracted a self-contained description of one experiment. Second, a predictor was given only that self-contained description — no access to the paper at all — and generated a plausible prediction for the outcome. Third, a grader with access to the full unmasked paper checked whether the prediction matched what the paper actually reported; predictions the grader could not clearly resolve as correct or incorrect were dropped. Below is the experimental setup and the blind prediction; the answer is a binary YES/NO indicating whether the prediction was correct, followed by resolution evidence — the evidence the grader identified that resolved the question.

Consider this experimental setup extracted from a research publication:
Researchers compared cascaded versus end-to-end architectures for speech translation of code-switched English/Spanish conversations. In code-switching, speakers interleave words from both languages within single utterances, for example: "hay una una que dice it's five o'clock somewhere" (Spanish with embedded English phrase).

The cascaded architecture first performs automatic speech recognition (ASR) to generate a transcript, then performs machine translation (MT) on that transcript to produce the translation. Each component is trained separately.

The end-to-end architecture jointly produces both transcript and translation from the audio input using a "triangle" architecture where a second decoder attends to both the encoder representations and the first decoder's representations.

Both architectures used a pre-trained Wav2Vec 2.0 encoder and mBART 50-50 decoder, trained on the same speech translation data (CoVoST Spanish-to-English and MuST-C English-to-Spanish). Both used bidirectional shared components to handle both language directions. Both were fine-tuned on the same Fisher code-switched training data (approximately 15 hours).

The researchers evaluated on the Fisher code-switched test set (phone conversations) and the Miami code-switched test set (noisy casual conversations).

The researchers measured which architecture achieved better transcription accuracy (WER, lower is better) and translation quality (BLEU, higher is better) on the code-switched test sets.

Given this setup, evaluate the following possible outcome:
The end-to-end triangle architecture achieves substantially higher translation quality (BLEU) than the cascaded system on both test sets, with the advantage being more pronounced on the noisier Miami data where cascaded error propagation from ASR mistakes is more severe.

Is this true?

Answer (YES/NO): YES